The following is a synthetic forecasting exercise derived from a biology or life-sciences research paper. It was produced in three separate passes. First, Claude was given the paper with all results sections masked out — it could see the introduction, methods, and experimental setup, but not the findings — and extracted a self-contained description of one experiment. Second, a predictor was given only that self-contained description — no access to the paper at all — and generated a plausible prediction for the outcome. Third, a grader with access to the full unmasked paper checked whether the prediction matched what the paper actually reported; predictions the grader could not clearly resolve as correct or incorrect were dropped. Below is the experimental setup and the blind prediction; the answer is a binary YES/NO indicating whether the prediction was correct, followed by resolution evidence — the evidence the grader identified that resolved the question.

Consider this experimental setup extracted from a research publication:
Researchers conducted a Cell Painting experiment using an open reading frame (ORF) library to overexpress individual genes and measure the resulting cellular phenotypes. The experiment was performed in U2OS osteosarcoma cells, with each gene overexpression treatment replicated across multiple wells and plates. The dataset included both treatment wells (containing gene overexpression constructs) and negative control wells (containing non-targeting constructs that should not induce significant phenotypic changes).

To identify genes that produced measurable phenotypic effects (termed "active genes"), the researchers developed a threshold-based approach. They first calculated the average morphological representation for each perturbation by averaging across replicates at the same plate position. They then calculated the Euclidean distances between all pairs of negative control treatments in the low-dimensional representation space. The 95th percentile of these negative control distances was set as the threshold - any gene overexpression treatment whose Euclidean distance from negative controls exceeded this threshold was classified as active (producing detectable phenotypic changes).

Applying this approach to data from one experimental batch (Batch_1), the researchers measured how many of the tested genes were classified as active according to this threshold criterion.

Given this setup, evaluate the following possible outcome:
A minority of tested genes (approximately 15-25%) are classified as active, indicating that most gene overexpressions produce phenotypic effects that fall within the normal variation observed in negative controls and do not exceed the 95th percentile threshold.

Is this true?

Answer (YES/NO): NO